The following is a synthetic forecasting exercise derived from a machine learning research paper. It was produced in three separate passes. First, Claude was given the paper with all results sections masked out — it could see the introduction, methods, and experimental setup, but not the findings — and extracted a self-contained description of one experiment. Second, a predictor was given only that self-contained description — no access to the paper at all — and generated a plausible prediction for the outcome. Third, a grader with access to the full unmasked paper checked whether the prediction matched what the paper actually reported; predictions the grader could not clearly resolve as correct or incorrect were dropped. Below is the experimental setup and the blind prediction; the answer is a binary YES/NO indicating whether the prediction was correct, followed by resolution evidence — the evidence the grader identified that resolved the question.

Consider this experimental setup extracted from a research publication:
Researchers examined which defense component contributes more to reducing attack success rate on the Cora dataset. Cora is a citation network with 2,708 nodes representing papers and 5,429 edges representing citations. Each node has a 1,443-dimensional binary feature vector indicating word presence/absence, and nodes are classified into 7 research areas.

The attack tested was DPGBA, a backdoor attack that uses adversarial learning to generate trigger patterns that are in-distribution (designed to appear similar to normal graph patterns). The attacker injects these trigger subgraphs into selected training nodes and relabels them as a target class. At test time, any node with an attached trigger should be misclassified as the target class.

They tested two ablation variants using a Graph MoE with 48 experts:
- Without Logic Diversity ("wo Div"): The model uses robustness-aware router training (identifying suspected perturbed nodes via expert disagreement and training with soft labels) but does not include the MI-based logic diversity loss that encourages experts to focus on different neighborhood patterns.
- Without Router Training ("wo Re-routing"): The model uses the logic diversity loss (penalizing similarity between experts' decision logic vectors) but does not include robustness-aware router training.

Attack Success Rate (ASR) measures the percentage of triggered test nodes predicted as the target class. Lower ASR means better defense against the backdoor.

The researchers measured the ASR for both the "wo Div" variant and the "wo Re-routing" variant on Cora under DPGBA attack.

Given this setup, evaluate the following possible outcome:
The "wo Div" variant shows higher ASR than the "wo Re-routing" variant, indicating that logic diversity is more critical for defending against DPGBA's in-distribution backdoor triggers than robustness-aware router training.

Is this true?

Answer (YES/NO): YES